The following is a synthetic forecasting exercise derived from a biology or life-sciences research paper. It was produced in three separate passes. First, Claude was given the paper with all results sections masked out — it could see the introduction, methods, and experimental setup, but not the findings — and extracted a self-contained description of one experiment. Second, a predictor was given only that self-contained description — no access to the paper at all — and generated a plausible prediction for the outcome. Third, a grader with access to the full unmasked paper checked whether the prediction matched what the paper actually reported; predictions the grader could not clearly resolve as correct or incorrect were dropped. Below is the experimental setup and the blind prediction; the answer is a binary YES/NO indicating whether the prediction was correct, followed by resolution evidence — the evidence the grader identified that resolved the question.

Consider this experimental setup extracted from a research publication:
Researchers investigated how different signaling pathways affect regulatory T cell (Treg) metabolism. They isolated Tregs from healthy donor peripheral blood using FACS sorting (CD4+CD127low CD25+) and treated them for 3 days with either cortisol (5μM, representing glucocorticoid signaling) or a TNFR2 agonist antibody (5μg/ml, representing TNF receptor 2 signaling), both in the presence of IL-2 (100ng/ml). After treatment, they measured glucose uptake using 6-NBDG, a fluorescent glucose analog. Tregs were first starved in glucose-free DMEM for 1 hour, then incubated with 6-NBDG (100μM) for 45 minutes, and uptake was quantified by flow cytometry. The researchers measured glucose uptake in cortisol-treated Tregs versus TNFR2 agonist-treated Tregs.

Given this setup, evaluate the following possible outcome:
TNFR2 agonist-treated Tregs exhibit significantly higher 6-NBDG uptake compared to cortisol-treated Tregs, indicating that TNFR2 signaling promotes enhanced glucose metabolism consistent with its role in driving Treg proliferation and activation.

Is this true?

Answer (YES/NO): YES